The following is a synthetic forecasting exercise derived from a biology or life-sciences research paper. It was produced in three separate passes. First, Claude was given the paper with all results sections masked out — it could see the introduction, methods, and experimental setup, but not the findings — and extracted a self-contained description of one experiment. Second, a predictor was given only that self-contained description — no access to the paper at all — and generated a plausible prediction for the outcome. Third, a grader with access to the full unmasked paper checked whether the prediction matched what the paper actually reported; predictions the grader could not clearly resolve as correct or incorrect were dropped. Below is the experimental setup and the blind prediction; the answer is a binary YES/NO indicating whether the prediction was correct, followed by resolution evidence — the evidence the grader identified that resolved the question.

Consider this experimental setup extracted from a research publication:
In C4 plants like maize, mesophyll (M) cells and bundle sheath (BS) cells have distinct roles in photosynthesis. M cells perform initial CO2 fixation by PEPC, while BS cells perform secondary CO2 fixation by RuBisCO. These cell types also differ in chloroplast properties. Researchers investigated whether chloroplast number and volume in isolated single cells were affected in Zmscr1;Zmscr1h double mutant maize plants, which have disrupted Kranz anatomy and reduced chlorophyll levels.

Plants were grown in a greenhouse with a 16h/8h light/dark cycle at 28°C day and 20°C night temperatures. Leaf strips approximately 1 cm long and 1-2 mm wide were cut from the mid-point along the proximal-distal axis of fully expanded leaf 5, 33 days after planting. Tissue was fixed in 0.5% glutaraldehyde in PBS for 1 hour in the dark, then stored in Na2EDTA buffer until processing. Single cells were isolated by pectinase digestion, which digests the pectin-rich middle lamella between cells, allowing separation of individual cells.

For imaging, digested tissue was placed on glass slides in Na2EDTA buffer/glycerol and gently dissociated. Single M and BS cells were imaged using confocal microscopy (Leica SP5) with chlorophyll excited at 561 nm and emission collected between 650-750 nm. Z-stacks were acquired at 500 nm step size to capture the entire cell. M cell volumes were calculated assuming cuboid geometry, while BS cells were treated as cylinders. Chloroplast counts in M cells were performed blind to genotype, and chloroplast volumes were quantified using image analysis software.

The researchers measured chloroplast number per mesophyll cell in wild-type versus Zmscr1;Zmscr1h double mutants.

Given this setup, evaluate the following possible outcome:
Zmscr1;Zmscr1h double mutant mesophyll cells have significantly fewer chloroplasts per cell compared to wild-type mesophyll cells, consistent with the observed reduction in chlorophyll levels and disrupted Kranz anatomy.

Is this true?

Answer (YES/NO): NO